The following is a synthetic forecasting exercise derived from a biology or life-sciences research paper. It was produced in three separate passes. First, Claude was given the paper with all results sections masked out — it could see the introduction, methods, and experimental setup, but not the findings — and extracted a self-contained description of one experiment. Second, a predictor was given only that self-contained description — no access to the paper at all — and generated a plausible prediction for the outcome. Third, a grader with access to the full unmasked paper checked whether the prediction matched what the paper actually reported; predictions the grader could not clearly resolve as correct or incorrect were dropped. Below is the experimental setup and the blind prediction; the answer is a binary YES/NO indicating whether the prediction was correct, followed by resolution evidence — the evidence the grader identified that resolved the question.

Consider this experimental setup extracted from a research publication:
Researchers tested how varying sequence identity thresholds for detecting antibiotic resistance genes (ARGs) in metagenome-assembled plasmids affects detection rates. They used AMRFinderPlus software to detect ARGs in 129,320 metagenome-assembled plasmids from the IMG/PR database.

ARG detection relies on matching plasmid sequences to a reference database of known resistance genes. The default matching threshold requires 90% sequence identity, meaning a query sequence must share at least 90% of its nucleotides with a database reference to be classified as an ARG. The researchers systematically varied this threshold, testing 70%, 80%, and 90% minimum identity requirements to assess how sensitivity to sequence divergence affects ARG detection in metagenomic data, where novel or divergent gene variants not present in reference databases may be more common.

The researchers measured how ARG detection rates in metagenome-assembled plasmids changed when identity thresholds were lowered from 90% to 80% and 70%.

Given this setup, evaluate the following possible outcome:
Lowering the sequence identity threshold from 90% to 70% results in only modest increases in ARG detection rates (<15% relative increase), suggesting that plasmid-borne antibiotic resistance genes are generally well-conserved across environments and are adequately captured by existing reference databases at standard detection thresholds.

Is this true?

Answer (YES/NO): YES